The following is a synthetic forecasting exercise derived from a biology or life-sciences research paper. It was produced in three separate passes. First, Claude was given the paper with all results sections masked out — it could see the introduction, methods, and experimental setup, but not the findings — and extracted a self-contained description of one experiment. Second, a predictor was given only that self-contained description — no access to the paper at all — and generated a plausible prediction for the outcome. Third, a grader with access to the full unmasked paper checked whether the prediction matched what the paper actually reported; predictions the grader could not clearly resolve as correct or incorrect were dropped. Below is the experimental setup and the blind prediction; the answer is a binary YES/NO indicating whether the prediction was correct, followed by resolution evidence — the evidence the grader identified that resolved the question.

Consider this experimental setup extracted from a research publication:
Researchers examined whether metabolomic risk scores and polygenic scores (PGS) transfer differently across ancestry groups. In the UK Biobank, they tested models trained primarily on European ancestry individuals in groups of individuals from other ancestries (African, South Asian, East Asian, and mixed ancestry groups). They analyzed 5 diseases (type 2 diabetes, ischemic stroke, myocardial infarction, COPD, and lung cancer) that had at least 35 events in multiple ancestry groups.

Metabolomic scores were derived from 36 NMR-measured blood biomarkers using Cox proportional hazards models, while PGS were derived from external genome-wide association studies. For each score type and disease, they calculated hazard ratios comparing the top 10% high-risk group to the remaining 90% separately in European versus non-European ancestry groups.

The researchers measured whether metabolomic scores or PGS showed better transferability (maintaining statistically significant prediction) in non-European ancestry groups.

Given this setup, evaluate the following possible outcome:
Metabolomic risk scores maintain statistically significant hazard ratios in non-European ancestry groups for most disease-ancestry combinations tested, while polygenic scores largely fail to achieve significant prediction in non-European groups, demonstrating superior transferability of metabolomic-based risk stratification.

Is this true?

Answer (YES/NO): YES